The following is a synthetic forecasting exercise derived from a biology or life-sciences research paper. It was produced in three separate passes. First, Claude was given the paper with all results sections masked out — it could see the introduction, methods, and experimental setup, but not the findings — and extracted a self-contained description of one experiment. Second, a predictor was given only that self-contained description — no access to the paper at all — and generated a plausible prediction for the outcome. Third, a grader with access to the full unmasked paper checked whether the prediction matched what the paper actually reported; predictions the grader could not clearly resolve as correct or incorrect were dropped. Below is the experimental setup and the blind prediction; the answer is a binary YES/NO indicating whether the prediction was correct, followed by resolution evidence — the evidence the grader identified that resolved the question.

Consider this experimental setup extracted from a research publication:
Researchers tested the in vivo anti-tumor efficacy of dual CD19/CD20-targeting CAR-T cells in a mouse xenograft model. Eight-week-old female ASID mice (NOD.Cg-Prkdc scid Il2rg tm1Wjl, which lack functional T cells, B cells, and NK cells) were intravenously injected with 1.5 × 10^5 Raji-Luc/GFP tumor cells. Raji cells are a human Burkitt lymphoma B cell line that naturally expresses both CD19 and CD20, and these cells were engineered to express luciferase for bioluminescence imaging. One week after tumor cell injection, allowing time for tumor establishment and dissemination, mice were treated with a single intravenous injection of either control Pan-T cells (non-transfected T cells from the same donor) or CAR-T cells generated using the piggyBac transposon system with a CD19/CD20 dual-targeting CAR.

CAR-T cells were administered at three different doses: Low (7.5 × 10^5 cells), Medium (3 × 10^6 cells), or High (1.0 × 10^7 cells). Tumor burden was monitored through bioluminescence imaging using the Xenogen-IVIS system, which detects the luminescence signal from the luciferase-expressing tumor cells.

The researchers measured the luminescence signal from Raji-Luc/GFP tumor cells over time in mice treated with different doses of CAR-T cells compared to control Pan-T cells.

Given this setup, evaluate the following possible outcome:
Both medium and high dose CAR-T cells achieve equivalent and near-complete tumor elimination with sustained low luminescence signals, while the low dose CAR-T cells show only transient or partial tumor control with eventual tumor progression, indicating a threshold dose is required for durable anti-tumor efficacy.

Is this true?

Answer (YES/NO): NO